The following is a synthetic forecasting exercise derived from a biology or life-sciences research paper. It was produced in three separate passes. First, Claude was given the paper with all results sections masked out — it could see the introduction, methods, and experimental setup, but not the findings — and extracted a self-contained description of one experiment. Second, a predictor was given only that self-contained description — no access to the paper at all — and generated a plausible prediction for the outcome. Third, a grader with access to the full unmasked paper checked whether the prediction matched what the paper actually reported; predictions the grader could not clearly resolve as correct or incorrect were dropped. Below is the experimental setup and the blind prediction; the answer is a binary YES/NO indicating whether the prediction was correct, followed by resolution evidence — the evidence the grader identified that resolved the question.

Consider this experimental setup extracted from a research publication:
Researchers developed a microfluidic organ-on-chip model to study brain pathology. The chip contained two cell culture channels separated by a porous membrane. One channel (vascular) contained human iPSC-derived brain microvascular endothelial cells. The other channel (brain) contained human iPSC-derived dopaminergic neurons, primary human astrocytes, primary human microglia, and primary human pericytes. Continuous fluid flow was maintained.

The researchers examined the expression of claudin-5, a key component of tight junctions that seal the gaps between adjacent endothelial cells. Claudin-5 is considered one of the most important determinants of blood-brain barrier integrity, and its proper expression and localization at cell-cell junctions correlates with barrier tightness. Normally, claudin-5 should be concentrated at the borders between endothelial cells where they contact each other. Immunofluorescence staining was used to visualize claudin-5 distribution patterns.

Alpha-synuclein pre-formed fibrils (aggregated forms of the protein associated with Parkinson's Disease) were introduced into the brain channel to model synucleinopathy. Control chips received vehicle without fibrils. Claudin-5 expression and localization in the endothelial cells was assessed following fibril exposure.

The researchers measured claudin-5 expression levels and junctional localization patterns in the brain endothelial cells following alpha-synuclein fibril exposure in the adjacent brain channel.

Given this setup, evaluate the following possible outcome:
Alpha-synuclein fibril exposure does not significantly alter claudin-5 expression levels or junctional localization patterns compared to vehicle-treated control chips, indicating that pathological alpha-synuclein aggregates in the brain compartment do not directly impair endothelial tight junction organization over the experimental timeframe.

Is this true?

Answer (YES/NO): NO